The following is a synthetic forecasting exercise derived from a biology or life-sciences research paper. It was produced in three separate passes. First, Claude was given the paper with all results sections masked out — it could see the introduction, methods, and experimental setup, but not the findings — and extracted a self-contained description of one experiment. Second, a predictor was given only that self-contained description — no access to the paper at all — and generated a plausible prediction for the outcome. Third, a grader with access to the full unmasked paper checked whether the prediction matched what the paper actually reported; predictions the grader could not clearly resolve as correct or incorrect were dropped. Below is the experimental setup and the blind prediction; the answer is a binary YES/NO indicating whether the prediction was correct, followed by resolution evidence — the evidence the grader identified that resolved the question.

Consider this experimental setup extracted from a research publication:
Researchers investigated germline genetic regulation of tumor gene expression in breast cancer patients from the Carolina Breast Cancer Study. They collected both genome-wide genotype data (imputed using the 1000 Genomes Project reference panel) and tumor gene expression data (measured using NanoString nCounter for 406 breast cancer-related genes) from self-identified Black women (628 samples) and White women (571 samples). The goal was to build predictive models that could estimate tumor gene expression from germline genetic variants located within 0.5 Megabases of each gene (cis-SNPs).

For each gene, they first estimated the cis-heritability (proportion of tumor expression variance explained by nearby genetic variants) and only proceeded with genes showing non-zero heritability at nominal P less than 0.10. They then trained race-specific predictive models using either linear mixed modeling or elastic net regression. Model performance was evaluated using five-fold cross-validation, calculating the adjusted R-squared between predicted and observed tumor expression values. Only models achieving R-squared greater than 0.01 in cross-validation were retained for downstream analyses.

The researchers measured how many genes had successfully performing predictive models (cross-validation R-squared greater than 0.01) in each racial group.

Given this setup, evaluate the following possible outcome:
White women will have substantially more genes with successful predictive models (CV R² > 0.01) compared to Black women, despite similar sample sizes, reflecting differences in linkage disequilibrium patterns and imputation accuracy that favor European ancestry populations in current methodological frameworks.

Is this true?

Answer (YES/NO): YES